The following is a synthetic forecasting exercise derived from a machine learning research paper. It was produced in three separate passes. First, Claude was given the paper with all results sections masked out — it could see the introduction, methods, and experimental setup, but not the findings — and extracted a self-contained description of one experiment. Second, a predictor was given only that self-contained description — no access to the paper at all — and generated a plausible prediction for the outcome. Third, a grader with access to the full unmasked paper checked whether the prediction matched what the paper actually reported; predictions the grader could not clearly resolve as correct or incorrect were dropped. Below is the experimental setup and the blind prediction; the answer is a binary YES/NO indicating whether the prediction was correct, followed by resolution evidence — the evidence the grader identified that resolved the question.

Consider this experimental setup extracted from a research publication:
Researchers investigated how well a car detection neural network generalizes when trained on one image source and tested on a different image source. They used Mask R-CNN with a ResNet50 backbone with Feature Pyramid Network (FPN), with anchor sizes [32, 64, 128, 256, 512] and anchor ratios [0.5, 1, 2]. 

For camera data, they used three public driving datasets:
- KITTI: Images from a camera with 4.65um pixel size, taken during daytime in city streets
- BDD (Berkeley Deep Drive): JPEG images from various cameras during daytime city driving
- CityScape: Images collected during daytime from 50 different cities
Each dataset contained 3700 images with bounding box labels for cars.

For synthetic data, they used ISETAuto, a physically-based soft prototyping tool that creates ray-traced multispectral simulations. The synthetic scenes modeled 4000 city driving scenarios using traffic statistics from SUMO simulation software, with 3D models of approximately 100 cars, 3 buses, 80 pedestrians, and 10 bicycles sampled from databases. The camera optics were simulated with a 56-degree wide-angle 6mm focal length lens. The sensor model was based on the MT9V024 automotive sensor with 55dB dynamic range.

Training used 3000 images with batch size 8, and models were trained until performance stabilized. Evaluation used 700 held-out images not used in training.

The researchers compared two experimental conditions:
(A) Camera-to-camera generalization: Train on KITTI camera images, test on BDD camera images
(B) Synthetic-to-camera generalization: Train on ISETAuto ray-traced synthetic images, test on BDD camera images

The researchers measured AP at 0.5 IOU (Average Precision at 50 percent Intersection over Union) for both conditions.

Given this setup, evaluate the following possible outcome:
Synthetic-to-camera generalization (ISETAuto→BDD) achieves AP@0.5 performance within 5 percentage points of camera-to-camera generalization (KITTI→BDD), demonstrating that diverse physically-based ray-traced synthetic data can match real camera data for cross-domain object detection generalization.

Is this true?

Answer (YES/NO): NO